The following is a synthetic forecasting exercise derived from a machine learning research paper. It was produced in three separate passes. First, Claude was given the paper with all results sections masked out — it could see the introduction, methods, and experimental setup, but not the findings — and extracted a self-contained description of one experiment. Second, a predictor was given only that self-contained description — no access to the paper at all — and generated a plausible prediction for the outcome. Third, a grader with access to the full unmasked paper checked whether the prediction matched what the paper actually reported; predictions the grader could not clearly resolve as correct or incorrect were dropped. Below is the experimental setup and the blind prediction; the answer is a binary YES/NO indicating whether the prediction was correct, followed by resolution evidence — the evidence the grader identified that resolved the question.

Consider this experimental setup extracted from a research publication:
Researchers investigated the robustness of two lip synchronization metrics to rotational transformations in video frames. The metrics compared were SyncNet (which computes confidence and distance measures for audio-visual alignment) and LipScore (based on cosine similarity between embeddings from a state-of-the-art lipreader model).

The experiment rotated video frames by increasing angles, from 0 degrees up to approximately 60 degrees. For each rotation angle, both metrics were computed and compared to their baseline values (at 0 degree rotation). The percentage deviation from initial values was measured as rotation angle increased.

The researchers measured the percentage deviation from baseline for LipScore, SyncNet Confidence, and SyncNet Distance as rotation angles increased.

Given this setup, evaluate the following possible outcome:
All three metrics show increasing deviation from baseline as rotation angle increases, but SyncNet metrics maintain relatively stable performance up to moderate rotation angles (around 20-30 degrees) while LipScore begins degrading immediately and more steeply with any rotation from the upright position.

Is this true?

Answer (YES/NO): NO